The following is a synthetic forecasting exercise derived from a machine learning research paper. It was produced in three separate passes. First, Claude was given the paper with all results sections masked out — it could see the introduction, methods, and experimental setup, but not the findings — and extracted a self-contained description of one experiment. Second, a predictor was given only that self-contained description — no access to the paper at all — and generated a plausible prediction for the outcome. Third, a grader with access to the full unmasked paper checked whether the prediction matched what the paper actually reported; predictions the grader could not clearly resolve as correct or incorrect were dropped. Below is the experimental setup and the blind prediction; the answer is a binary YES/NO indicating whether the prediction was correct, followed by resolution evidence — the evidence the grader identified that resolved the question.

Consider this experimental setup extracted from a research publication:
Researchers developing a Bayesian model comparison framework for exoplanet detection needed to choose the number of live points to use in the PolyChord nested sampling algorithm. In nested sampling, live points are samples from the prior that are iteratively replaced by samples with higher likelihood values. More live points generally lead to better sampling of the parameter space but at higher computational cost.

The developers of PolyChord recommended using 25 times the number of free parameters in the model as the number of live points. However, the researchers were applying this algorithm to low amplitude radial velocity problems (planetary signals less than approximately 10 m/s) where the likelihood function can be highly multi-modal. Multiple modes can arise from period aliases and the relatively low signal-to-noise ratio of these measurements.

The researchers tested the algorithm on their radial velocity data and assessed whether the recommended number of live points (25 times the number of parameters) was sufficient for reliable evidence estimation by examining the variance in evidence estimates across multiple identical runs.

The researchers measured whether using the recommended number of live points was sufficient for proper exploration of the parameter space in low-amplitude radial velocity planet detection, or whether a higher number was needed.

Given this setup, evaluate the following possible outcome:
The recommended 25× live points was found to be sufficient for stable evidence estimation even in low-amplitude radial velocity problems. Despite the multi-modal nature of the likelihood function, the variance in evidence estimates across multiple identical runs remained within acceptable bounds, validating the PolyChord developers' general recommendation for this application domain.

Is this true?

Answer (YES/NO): NO